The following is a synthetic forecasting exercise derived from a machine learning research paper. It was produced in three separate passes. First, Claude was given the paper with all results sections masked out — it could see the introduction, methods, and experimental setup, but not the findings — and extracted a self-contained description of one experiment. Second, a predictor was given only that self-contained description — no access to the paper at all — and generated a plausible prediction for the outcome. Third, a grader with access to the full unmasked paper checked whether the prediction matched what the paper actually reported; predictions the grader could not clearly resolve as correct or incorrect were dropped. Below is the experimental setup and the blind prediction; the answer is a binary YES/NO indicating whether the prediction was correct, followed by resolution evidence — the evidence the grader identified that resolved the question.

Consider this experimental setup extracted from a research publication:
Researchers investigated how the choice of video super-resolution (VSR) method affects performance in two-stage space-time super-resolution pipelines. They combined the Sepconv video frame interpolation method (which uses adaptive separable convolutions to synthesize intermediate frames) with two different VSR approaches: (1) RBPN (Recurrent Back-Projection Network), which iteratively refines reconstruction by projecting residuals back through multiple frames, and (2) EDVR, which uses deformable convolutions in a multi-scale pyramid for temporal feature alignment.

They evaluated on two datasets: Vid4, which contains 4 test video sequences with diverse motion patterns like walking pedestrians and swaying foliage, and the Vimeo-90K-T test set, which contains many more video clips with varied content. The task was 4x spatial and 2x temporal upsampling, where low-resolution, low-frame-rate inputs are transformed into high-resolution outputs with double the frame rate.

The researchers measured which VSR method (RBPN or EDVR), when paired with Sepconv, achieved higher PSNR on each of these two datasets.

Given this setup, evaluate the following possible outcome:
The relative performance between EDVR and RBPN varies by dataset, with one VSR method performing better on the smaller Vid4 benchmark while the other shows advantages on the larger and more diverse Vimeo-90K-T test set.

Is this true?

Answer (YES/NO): YES